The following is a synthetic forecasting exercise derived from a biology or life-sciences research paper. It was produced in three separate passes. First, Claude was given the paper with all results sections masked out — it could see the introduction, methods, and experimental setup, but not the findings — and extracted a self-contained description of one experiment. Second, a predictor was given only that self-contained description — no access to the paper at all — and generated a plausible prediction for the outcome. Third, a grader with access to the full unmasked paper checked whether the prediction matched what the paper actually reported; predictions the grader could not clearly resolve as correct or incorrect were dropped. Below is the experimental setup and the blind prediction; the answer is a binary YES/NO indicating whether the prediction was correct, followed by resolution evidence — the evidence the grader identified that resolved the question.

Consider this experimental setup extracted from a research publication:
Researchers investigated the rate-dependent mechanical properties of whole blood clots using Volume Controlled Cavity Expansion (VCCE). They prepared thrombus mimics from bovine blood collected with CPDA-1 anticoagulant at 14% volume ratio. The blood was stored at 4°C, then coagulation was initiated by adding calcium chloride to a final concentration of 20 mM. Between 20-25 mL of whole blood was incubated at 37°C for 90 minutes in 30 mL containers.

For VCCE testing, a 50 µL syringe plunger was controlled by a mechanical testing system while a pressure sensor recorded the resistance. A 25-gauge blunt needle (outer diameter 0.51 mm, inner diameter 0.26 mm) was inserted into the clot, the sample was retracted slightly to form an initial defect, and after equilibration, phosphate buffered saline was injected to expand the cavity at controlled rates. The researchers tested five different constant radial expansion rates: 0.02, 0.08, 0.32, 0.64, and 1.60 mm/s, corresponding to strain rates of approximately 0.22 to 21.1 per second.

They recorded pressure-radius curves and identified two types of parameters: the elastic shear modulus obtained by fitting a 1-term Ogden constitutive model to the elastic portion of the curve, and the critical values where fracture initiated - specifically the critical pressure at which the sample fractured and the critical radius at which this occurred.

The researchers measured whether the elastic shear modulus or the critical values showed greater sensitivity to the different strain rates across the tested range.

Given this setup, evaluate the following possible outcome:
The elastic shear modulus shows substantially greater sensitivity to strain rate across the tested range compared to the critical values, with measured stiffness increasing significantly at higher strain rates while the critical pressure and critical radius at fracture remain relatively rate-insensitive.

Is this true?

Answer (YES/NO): NO